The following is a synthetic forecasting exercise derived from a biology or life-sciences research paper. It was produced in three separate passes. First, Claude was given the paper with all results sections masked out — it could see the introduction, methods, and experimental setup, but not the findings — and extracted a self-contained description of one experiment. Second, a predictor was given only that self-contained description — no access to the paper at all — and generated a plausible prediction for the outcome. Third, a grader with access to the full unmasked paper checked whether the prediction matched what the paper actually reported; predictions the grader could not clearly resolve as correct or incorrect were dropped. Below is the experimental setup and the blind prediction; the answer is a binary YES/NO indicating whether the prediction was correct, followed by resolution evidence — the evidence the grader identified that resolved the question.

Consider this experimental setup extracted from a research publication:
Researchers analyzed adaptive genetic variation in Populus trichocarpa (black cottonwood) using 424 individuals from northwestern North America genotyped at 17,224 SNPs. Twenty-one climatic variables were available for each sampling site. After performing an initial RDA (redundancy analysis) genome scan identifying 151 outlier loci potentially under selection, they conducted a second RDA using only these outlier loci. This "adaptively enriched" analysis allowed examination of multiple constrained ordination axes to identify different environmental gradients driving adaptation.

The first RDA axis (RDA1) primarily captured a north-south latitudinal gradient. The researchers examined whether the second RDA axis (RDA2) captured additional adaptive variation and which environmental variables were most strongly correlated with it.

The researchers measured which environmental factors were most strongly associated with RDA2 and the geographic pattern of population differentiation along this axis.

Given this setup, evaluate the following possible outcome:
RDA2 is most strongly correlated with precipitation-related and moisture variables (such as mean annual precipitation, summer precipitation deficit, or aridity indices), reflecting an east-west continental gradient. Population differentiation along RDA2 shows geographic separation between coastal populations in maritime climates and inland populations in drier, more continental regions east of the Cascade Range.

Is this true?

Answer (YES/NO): YES